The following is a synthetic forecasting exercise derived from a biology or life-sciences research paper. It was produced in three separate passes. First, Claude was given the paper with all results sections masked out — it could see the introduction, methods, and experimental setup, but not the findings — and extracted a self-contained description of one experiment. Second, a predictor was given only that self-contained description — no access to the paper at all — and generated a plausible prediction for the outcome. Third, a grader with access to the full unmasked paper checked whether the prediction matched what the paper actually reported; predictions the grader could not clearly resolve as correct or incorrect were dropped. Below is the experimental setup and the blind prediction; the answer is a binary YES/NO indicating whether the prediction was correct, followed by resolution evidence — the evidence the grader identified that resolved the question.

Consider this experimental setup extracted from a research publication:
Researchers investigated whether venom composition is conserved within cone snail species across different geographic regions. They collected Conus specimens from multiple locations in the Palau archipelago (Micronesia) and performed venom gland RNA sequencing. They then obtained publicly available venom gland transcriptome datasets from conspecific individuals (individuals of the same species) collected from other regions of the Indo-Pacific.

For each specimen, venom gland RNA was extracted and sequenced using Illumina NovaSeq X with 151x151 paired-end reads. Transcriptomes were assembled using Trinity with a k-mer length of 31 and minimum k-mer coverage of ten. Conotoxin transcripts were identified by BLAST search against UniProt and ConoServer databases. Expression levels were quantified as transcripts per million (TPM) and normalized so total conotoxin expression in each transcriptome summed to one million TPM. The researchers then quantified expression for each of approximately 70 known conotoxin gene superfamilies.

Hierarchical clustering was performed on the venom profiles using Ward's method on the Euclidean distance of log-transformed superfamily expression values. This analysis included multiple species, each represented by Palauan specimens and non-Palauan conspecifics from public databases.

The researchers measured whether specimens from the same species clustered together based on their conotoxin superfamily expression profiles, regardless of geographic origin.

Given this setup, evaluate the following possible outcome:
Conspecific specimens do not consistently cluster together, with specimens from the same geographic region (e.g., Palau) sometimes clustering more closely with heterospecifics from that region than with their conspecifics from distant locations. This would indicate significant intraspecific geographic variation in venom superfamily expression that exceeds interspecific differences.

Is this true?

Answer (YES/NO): NO